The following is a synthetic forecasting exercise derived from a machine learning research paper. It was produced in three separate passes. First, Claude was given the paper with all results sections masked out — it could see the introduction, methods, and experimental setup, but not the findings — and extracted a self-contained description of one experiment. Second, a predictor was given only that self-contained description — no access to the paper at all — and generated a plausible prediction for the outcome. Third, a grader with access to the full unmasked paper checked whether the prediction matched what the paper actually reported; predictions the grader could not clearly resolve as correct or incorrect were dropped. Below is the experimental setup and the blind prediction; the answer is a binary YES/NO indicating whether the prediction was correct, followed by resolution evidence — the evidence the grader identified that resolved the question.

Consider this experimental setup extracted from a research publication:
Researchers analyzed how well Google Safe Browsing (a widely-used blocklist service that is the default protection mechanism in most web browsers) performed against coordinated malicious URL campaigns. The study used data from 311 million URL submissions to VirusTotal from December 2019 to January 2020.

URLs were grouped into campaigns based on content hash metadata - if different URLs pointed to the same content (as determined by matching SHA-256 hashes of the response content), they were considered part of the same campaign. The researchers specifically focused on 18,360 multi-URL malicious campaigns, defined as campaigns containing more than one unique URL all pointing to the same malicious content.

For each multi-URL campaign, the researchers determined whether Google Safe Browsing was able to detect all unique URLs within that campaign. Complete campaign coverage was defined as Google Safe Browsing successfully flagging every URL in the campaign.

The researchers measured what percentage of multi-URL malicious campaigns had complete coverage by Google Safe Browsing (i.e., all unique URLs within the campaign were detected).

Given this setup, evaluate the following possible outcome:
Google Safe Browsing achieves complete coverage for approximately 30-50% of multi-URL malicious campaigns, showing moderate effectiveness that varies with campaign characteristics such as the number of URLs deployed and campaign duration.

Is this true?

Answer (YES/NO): NO